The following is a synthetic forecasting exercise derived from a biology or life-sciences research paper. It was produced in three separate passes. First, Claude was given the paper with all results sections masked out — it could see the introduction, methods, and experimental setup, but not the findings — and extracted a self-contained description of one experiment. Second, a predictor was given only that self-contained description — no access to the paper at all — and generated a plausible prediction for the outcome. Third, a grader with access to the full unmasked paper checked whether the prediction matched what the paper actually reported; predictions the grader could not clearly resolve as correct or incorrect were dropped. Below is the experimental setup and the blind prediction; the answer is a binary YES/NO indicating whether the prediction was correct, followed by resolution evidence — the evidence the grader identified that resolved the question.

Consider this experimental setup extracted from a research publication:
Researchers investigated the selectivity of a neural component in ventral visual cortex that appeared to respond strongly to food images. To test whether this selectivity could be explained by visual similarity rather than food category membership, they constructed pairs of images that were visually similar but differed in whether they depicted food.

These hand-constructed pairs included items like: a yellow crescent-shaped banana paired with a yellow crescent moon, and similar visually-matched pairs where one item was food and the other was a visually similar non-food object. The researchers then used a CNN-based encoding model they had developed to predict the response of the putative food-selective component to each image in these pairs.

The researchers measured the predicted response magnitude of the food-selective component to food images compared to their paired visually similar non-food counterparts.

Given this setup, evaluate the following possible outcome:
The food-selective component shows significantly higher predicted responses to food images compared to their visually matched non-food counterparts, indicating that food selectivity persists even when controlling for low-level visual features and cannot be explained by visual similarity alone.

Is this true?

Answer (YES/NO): YES